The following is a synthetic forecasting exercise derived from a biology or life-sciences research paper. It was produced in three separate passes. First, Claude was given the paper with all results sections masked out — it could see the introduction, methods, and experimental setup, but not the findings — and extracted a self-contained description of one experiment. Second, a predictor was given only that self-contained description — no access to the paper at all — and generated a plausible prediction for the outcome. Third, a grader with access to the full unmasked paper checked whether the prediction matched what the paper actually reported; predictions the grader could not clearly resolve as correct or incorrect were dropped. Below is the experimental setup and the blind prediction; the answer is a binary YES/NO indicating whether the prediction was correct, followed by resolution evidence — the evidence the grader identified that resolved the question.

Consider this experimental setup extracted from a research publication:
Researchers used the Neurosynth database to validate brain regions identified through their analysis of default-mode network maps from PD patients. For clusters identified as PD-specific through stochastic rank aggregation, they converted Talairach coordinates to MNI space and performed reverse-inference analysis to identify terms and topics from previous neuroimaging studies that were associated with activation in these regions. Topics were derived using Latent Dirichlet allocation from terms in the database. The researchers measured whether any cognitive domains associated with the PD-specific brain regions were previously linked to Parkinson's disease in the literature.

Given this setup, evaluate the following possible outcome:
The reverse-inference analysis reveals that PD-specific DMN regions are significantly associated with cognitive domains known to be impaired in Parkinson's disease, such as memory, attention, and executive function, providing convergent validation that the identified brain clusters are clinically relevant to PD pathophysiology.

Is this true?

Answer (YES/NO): YES